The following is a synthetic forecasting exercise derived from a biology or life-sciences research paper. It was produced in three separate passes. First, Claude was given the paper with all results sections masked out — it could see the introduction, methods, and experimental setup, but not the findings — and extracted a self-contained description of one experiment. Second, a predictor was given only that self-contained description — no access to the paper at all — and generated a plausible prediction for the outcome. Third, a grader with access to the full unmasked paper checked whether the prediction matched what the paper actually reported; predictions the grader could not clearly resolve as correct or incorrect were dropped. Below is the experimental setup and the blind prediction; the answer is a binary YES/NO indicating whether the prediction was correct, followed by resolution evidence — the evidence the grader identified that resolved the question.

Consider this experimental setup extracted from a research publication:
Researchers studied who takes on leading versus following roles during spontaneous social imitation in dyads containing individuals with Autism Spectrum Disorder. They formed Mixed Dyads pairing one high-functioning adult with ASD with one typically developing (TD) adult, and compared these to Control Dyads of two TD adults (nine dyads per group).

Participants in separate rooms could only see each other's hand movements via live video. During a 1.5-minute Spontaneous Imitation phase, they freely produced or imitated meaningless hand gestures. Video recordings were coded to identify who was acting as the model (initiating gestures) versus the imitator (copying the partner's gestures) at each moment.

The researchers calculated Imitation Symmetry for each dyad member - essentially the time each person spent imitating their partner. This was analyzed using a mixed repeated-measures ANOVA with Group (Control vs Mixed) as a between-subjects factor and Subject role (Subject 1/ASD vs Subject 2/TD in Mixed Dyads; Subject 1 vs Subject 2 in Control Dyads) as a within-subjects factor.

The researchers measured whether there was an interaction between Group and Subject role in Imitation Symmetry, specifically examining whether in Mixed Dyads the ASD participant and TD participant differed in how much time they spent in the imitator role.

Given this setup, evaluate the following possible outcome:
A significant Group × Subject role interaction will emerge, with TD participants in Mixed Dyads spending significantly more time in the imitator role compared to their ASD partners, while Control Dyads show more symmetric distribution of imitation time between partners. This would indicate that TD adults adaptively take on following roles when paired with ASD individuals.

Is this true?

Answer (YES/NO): NO